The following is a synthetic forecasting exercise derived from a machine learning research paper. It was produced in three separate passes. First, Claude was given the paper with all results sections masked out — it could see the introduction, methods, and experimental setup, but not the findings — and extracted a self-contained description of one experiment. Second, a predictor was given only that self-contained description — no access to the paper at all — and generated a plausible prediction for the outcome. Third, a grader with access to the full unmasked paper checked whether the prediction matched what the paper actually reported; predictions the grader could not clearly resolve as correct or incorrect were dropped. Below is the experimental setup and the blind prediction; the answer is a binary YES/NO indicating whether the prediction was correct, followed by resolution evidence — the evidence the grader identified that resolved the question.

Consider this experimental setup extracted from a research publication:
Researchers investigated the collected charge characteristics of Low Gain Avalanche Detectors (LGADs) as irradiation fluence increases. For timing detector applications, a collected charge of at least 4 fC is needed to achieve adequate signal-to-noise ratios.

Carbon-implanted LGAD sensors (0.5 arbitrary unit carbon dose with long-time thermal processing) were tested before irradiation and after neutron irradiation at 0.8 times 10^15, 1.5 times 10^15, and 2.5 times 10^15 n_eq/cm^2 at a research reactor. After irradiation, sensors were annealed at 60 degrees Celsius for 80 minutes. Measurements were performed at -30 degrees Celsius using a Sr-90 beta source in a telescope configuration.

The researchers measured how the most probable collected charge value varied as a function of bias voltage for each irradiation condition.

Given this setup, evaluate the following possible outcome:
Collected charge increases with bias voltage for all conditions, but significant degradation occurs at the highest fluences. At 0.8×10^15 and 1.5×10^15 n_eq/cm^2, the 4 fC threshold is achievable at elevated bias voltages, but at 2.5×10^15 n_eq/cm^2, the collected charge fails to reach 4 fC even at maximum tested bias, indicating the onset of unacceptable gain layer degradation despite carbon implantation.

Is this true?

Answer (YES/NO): NO